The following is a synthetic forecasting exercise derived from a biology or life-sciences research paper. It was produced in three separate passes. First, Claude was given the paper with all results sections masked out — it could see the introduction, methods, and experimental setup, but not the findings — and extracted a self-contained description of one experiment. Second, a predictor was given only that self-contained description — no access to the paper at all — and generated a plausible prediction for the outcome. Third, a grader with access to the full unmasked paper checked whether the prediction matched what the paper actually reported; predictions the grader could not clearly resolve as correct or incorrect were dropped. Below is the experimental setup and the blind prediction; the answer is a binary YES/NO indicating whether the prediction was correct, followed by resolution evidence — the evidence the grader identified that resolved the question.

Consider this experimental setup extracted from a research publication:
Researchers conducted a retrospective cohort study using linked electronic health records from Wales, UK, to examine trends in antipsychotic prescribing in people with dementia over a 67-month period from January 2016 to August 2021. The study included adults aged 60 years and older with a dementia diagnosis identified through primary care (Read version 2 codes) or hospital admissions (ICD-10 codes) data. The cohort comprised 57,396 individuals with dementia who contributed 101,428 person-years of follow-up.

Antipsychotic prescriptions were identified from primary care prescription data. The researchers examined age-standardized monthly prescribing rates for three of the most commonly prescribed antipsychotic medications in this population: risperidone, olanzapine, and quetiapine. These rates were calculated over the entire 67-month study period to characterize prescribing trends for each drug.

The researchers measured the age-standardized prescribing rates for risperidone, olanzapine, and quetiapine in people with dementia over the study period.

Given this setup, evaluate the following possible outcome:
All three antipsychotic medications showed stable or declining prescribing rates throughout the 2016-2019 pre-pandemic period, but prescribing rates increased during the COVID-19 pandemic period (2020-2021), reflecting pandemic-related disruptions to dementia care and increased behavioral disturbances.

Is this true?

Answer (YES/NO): NO